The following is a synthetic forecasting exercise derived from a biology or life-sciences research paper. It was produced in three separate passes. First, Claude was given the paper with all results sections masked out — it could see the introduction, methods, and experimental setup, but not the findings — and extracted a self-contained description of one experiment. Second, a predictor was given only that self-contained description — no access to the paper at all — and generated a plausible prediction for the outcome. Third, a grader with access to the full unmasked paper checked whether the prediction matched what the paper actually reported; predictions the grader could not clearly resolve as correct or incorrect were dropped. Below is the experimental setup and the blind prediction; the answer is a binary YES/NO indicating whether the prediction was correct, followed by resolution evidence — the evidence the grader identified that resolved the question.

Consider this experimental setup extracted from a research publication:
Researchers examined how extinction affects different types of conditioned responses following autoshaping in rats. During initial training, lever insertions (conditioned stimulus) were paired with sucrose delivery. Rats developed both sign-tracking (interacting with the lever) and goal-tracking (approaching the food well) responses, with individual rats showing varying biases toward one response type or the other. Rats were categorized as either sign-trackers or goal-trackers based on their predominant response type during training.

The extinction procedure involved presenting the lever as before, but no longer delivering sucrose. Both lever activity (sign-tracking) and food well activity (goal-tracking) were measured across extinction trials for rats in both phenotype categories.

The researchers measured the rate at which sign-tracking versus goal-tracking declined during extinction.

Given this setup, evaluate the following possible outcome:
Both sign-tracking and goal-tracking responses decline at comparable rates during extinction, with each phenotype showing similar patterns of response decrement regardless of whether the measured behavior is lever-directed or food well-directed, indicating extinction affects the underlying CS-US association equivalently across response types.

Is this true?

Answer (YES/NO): NO